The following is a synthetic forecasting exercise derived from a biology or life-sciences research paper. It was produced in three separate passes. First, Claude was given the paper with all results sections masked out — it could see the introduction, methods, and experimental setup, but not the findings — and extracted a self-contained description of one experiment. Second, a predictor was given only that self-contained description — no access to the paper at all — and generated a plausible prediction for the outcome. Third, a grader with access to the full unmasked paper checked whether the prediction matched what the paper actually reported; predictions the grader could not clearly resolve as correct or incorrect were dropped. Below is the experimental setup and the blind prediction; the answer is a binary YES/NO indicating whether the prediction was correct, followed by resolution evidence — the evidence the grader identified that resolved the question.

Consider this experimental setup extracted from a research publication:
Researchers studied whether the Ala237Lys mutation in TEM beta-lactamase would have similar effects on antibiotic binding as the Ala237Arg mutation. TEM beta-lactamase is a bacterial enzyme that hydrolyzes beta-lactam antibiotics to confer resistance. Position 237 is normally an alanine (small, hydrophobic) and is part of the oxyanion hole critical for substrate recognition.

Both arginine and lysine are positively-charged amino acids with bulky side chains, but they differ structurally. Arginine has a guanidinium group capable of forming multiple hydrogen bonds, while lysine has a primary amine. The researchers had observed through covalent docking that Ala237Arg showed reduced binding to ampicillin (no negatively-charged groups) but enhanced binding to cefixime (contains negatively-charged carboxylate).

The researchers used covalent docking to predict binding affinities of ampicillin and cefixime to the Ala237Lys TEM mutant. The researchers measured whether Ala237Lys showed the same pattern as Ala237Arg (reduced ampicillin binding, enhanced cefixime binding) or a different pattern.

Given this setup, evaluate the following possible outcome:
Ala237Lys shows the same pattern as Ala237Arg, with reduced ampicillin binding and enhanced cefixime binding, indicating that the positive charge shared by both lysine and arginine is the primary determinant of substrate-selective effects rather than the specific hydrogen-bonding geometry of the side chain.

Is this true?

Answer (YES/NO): YES